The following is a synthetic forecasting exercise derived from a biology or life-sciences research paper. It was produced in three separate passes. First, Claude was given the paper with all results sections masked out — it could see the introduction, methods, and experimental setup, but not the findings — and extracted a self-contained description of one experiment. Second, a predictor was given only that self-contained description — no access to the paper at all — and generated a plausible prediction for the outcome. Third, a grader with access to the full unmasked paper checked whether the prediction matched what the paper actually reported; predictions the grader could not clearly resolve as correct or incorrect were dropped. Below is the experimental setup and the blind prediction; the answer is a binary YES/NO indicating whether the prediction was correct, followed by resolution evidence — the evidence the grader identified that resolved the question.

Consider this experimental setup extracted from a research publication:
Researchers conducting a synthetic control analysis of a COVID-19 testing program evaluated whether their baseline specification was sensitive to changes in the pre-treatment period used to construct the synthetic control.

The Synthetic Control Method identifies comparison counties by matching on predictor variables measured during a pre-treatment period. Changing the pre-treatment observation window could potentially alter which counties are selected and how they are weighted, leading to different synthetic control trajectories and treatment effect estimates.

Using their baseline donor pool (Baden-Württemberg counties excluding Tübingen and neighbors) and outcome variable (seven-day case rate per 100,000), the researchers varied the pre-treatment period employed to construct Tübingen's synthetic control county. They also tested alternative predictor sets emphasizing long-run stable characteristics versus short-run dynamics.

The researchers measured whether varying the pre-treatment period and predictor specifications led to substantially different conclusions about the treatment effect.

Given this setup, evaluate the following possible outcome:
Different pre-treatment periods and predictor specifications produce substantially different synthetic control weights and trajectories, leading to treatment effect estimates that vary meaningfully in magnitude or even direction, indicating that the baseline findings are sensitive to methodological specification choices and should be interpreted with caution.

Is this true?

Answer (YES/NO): NO